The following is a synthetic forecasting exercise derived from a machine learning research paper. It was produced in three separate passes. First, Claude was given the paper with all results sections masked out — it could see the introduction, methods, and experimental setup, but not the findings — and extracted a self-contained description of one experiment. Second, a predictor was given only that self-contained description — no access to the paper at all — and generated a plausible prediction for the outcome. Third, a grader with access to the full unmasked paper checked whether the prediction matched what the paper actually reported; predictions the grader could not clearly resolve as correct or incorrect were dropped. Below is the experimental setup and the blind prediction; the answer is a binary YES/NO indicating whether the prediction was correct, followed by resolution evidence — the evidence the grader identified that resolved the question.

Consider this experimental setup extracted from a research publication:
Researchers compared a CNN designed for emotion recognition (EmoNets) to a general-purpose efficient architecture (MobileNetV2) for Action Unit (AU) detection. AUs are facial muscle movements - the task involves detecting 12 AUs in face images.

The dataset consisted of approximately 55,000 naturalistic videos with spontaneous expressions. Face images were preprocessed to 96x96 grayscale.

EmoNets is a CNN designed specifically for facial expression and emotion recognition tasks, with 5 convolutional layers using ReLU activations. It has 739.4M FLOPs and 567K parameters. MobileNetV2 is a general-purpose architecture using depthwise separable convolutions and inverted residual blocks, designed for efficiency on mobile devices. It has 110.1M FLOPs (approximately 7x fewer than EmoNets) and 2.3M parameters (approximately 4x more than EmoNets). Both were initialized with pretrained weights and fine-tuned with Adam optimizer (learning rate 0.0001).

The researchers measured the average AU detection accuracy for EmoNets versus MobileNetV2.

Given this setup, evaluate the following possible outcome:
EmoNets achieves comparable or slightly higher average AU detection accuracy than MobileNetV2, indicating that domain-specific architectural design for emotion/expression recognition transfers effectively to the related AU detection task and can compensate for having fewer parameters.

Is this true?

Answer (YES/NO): YES